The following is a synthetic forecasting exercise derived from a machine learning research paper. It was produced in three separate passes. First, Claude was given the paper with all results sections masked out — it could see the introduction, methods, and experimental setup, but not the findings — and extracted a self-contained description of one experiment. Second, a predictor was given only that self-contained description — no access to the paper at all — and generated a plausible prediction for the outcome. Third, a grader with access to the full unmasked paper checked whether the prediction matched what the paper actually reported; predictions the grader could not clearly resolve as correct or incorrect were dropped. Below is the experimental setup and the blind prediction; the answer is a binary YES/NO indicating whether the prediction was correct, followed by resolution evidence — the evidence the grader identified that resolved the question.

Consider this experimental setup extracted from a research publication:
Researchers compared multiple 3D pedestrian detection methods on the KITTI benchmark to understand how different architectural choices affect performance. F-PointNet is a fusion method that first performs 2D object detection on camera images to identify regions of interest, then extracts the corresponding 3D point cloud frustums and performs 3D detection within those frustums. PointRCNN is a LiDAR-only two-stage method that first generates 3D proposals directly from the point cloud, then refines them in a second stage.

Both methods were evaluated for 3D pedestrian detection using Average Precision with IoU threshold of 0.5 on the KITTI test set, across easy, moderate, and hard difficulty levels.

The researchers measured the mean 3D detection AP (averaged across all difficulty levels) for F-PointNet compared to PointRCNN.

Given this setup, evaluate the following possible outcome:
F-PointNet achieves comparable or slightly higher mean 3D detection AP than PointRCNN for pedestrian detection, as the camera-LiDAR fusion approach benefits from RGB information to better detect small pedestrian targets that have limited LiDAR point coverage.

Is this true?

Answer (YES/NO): YES